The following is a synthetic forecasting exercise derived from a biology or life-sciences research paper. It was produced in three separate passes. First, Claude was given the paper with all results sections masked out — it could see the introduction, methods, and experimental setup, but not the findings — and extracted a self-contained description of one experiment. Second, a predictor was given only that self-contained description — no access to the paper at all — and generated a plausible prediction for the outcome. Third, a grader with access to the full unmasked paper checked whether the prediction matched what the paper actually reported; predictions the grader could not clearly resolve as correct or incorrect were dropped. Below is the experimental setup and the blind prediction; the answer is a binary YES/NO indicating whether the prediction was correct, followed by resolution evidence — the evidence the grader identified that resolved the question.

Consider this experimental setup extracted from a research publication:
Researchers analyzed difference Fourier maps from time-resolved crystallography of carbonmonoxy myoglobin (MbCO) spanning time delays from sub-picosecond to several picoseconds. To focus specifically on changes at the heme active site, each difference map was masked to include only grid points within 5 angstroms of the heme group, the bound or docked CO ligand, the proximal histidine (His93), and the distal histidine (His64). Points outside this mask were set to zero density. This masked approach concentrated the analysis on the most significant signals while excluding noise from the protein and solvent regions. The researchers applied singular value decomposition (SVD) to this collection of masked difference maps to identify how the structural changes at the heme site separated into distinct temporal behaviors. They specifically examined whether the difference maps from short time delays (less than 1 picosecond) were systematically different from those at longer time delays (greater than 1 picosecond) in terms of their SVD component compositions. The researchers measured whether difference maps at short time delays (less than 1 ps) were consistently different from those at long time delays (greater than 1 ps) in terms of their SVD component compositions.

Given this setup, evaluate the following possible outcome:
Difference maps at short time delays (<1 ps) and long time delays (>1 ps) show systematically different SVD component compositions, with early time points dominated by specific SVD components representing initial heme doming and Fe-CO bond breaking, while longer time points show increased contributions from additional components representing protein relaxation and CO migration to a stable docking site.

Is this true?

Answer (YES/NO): NO